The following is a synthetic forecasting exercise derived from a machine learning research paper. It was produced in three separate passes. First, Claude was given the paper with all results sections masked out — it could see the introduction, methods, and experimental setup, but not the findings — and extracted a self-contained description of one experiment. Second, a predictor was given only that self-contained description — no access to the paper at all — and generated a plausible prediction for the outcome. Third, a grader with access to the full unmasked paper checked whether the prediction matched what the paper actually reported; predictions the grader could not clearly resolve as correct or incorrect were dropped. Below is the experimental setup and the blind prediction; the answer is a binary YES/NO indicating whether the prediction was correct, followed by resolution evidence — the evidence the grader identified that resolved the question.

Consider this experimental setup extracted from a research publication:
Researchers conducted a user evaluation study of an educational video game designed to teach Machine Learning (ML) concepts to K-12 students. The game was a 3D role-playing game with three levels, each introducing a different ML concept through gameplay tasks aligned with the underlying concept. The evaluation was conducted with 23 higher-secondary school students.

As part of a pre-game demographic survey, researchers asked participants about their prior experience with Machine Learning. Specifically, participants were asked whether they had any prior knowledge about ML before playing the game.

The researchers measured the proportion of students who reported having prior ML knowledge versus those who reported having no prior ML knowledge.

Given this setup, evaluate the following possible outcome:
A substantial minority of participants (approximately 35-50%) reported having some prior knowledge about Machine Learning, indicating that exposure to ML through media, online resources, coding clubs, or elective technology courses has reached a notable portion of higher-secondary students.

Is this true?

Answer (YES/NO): NO